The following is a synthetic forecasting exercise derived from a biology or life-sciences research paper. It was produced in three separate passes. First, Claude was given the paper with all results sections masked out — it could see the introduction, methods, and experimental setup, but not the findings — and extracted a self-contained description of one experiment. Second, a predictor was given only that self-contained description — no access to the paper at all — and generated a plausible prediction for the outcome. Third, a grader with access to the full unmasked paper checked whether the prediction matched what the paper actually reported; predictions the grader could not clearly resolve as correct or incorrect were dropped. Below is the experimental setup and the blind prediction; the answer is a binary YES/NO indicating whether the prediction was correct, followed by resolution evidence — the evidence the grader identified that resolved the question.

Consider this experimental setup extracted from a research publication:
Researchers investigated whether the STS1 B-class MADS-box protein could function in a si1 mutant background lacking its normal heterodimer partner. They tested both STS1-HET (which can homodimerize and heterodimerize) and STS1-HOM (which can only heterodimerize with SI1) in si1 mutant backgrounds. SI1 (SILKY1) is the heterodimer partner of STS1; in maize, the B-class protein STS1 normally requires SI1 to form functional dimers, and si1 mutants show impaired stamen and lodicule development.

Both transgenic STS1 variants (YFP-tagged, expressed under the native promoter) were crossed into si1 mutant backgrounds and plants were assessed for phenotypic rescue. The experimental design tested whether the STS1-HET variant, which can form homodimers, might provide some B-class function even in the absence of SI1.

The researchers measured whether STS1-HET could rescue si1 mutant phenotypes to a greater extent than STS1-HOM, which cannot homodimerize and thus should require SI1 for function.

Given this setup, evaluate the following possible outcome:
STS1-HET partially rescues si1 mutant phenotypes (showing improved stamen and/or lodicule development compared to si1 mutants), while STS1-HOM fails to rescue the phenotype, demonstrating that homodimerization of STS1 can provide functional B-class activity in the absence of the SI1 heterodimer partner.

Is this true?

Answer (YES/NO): NO